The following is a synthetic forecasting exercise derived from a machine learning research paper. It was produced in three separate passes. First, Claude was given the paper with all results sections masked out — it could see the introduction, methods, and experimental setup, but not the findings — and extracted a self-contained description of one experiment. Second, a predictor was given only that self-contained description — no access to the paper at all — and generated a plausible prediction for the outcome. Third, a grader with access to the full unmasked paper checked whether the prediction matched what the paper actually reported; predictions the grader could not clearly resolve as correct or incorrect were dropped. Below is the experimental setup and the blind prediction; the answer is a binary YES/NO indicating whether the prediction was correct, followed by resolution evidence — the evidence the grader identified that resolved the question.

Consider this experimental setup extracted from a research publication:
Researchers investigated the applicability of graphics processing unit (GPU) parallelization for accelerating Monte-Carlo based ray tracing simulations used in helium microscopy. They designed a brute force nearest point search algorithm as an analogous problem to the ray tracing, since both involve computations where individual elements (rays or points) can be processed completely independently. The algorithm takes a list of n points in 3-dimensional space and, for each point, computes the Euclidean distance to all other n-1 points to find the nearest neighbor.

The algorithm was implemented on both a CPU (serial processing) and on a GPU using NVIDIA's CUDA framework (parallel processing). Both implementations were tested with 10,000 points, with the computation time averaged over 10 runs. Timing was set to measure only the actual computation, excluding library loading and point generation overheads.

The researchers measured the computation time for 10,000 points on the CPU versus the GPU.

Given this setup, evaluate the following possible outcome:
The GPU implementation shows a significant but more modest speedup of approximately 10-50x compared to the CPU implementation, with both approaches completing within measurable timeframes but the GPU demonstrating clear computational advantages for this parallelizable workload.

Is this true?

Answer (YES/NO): NO